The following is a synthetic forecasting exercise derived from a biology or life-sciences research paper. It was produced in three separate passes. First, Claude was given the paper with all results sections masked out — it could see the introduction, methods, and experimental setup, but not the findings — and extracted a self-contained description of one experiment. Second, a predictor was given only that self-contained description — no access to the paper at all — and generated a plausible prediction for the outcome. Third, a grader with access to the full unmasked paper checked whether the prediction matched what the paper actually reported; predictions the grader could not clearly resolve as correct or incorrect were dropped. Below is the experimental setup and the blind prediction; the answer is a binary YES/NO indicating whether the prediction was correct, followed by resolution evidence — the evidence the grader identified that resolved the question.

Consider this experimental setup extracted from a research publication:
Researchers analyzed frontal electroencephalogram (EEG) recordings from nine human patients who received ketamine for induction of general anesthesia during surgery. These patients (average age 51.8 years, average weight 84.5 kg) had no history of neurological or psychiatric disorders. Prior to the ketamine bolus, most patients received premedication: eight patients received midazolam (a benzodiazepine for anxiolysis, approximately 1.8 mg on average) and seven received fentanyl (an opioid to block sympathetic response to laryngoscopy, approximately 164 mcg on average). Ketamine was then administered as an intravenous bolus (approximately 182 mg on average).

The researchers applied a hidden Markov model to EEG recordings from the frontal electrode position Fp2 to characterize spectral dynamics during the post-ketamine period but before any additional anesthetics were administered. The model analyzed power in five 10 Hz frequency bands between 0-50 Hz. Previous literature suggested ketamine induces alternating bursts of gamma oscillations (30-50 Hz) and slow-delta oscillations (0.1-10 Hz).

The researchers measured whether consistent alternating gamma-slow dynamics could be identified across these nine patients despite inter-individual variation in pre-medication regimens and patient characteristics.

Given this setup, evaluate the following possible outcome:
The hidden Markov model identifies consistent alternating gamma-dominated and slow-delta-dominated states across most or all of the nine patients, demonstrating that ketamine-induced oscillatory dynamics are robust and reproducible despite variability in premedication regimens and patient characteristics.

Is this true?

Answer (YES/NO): YES